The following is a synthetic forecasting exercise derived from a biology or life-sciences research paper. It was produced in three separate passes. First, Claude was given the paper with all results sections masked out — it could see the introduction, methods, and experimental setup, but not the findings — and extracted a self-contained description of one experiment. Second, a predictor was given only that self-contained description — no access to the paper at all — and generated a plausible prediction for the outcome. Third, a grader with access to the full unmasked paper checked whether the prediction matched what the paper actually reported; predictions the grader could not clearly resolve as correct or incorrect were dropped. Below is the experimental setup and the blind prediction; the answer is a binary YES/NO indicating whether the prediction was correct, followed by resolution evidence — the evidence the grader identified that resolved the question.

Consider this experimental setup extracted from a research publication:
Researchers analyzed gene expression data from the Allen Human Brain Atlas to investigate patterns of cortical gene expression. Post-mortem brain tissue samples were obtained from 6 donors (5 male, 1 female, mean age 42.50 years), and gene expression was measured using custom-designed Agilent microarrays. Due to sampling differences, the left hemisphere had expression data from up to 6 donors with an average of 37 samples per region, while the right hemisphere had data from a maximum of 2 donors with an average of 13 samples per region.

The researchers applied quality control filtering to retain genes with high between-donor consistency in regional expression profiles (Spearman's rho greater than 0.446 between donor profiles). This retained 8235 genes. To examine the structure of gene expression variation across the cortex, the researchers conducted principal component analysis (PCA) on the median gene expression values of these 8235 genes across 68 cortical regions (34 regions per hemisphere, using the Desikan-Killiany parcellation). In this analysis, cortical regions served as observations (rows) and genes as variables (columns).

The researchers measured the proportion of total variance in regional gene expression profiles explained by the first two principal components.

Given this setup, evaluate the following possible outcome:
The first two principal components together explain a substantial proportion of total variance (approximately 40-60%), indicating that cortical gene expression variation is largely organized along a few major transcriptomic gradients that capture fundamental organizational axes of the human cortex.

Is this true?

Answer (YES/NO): YES